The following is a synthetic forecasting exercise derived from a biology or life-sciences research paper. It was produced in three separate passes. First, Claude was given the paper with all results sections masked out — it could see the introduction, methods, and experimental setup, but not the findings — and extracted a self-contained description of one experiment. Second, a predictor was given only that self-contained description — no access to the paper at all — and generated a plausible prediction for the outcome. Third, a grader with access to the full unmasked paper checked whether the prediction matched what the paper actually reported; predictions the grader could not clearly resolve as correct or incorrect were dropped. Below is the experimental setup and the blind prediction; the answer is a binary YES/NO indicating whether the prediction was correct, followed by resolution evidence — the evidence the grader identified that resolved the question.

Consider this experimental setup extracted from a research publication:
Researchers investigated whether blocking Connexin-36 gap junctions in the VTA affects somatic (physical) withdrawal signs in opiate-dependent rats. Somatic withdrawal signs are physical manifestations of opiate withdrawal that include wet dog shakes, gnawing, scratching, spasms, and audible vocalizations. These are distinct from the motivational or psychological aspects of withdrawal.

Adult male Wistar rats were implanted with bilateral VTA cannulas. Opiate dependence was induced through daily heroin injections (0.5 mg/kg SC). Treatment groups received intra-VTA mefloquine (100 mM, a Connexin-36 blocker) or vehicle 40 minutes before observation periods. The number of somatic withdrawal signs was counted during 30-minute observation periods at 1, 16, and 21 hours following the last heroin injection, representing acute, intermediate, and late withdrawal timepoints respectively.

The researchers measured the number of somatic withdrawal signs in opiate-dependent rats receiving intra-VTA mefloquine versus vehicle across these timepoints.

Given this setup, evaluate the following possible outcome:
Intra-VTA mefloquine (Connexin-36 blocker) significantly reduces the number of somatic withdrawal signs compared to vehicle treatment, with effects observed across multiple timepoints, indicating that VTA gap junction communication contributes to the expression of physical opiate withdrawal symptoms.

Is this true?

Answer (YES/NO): NO